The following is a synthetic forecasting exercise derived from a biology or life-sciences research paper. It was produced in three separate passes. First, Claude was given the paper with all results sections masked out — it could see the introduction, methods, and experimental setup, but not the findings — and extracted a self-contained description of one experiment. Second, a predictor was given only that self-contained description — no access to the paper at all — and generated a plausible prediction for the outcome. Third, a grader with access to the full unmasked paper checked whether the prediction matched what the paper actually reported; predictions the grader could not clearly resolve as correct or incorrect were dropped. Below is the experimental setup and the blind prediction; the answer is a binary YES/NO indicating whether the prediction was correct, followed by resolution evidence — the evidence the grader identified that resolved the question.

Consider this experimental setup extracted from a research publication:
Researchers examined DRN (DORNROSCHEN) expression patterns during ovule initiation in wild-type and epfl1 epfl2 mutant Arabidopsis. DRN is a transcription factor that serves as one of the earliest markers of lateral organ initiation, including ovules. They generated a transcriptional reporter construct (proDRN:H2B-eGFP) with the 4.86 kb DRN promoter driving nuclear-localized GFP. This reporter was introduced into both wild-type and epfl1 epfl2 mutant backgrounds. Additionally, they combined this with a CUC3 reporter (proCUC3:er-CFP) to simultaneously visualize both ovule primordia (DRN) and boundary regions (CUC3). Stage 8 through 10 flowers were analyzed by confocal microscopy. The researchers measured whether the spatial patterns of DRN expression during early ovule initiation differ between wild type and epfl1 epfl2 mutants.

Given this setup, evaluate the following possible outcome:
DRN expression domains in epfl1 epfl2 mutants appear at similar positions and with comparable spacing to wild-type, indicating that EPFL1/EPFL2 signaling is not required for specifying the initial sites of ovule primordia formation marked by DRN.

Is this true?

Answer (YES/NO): NO